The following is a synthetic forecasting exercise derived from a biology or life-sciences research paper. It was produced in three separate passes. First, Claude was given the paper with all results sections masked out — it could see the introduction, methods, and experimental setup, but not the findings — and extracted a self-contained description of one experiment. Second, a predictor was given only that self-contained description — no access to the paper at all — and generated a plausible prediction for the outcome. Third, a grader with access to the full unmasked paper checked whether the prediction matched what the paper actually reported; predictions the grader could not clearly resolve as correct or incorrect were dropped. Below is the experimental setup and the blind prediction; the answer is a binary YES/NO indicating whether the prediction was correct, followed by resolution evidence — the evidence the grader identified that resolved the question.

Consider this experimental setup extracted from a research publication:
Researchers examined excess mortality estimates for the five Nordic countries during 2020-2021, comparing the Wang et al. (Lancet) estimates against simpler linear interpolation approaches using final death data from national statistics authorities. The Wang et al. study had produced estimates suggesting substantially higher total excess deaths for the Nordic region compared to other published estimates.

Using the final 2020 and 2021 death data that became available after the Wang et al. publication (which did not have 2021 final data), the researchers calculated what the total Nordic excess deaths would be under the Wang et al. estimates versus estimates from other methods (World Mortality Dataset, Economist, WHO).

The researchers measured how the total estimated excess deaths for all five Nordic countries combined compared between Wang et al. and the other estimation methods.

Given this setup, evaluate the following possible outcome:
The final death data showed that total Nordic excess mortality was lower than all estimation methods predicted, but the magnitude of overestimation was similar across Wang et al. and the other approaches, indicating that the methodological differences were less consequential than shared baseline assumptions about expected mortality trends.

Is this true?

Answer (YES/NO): NO